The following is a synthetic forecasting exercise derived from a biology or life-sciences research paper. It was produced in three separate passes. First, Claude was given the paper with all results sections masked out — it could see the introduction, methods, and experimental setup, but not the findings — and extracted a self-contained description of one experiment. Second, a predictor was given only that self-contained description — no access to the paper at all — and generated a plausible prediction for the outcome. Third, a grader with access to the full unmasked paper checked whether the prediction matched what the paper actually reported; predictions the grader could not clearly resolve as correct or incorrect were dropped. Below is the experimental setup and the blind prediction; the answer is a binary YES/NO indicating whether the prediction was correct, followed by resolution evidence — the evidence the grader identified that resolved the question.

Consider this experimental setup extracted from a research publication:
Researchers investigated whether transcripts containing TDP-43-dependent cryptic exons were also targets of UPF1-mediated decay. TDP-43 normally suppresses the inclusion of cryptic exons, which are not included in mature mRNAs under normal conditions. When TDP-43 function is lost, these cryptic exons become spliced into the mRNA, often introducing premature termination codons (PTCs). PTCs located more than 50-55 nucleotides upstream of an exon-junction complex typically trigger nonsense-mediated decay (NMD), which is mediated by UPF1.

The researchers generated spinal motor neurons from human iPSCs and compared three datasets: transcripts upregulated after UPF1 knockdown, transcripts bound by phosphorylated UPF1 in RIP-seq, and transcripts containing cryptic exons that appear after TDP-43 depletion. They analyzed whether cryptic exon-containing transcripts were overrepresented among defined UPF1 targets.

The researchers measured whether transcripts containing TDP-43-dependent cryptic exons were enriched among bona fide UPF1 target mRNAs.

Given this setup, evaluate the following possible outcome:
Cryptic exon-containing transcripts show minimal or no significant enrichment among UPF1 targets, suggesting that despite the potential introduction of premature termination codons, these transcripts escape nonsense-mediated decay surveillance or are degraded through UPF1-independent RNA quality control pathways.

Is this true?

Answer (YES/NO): NO